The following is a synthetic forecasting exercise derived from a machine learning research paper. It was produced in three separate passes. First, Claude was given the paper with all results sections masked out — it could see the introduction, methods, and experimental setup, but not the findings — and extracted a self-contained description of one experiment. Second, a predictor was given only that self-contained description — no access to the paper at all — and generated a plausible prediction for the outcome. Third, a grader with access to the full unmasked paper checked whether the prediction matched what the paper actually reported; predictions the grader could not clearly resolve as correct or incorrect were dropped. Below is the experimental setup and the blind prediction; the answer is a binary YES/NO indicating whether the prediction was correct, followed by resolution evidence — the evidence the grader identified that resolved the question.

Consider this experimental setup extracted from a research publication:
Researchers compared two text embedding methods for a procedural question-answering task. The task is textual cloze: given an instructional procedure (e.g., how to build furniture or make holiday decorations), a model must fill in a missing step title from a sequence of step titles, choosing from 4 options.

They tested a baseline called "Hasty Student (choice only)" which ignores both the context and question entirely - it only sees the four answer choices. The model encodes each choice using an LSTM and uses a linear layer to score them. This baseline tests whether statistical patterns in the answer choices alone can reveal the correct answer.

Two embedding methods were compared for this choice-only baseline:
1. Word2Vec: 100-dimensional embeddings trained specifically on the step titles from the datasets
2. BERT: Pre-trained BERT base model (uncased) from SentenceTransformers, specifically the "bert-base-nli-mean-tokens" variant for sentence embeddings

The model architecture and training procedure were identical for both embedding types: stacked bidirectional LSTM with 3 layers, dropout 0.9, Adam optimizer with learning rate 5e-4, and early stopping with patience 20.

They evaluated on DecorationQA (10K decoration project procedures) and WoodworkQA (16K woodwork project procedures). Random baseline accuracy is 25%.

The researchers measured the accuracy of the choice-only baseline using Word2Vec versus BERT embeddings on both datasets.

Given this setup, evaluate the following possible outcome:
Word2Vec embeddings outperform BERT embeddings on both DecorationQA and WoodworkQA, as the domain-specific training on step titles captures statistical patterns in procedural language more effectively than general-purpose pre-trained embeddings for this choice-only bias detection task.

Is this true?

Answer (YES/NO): NO